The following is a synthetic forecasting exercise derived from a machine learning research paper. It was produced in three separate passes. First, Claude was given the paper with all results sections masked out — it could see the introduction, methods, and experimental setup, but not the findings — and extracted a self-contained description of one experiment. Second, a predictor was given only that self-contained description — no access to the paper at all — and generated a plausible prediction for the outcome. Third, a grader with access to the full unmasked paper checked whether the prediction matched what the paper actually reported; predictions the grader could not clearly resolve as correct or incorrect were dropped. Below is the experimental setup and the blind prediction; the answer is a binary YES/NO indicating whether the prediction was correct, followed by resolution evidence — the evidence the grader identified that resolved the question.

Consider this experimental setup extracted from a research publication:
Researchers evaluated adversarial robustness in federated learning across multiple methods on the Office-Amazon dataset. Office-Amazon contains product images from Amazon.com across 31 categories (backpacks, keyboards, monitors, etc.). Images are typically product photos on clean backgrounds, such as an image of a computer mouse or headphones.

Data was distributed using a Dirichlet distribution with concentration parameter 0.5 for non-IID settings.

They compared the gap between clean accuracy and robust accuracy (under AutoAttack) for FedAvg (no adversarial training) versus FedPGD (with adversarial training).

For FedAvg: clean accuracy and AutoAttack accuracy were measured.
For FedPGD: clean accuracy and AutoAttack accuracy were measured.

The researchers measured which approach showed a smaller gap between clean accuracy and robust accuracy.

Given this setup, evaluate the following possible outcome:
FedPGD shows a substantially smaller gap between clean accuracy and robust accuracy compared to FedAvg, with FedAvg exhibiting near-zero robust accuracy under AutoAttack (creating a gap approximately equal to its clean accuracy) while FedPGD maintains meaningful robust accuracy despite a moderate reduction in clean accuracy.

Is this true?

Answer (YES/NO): NO